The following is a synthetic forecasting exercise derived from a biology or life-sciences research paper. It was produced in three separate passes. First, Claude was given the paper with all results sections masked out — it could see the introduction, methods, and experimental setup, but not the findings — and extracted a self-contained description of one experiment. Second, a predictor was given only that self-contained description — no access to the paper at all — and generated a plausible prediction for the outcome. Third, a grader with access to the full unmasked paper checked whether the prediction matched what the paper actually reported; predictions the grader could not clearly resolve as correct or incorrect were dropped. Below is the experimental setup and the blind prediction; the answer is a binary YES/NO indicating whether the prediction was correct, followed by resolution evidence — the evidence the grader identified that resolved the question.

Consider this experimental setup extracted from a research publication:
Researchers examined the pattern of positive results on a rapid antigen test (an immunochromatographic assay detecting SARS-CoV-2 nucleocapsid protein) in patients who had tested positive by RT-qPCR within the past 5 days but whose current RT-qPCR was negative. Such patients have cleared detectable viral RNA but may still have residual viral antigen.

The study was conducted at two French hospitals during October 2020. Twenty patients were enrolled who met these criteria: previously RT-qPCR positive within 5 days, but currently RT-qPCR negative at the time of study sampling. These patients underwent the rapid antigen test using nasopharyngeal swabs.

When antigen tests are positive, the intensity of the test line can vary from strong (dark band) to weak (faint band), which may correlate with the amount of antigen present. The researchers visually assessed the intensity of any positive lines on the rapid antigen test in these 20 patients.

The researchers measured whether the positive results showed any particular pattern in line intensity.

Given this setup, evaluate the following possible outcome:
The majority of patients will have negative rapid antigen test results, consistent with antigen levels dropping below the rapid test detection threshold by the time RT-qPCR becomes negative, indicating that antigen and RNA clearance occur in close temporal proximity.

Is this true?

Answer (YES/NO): NO